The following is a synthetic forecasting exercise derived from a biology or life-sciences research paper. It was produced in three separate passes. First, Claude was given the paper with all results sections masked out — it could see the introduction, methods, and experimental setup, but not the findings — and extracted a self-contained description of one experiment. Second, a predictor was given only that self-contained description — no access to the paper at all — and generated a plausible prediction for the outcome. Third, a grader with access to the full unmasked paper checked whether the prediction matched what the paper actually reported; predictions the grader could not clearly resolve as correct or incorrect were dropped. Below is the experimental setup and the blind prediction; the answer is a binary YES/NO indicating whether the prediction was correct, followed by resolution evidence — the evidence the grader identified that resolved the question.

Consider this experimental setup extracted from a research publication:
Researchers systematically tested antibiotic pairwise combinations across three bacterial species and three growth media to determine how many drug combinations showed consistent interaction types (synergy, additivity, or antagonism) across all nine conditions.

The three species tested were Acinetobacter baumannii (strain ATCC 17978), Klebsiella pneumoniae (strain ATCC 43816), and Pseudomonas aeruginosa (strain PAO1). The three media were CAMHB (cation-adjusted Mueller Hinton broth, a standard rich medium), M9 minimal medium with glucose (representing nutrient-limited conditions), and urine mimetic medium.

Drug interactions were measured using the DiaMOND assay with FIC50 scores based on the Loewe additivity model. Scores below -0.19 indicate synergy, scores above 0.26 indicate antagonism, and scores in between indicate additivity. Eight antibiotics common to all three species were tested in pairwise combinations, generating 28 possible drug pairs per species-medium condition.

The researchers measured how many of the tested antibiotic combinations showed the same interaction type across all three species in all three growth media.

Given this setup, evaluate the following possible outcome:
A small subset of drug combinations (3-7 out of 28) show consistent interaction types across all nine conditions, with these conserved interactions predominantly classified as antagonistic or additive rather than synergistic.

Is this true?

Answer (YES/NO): NO